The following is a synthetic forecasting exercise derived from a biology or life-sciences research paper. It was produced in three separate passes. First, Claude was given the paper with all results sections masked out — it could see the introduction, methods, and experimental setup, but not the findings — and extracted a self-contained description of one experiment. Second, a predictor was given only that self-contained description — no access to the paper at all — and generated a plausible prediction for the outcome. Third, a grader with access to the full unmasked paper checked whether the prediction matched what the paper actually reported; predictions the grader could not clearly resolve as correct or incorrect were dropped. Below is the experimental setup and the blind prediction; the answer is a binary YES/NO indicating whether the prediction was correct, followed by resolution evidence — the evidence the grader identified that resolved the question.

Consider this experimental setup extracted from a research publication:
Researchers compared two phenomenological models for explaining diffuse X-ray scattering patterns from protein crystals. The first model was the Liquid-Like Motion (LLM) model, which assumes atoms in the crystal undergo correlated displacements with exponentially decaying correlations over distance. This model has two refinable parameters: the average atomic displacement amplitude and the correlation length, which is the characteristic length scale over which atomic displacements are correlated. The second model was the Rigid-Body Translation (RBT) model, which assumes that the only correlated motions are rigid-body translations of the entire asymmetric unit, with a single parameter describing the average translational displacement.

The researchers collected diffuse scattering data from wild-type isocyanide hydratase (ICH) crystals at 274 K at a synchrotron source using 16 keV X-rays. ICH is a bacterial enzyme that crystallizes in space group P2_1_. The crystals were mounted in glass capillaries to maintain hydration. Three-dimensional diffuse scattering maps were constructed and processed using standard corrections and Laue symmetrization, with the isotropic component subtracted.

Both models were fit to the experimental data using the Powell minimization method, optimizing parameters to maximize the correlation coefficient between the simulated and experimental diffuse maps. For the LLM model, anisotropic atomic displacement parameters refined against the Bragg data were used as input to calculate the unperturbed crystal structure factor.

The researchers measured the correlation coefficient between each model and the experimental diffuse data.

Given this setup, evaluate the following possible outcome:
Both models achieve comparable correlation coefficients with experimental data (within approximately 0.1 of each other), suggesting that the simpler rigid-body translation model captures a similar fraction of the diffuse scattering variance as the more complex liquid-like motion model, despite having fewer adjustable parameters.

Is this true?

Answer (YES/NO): NO